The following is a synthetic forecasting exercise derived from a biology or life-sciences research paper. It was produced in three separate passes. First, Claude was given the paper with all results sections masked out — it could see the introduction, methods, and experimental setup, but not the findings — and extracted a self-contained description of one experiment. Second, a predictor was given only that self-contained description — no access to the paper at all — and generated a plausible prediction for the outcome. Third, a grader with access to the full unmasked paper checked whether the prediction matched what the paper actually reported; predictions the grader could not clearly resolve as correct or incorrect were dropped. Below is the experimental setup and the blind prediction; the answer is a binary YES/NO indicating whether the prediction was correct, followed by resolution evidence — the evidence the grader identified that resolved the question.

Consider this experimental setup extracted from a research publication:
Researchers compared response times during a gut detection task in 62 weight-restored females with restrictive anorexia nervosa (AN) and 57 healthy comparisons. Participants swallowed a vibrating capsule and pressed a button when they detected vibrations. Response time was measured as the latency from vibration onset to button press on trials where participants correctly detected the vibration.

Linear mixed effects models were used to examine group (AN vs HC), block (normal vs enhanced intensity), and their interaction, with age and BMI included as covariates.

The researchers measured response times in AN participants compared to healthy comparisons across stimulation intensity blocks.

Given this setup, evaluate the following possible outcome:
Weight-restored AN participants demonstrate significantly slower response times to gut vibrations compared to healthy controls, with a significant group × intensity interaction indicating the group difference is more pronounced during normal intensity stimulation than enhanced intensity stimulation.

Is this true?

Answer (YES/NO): NO